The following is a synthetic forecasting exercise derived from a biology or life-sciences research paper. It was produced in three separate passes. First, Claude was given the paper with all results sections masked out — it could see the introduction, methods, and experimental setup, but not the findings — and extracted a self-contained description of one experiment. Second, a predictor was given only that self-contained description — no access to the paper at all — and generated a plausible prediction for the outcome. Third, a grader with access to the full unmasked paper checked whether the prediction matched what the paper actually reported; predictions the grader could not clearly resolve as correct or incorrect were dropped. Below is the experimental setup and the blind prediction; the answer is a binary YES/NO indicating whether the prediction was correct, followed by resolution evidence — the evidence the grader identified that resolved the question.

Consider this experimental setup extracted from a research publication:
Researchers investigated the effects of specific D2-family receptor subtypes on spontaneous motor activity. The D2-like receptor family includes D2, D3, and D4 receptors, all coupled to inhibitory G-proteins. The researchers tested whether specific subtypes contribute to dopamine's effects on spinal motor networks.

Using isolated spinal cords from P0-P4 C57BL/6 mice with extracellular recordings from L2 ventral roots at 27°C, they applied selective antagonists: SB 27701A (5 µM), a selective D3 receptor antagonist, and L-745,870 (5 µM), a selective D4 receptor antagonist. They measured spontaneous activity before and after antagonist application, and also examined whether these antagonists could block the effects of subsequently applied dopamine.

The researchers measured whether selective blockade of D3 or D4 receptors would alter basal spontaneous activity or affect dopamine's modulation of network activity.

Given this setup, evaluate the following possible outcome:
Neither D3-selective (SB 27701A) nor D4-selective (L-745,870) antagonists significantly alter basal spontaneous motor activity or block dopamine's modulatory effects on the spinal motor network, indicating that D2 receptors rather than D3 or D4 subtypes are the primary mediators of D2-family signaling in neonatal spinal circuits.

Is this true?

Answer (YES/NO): NO